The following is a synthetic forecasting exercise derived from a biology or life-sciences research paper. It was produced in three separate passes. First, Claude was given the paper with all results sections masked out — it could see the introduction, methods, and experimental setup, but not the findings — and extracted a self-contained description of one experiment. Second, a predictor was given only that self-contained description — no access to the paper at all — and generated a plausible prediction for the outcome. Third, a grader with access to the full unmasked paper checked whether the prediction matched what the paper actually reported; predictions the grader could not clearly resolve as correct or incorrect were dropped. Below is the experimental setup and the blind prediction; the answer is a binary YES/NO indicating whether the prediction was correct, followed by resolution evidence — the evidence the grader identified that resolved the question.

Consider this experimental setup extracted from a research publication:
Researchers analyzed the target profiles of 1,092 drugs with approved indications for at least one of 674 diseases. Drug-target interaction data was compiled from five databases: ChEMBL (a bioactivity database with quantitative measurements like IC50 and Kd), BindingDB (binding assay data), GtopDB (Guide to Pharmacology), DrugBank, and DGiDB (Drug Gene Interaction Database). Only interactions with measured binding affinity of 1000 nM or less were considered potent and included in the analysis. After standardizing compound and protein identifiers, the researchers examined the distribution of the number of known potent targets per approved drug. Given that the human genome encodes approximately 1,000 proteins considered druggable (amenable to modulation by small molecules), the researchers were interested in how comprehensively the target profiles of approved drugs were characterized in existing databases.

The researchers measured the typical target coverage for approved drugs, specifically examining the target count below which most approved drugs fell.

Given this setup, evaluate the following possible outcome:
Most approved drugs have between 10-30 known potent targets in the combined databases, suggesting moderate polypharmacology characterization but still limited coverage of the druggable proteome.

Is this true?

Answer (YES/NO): NO